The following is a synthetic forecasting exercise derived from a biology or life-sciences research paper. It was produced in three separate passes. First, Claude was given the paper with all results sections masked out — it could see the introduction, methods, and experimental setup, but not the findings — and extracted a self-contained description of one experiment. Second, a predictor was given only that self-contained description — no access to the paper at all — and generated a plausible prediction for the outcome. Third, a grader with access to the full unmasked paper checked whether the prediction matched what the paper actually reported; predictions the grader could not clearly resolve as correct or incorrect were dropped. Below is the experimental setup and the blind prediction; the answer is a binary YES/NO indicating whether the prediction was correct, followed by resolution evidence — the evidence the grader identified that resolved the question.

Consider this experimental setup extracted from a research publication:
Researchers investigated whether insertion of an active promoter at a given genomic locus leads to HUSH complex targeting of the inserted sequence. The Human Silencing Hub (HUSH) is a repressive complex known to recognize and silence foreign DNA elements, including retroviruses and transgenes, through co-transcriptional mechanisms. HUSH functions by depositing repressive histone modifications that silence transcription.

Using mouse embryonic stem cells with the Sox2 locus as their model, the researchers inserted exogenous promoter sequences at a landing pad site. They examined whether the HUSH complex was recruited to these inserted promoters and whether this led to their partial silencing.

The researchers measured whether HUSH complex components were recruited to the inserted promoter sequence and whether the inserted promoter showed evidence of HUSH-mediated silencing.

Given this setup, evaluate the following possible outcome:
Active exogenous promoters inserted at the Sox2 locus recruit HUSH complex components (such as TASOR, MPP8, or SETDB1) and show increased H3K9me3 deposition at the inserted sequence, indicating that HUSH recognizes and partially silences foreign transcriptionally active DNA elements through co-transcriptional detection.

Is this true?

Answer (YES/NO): YES